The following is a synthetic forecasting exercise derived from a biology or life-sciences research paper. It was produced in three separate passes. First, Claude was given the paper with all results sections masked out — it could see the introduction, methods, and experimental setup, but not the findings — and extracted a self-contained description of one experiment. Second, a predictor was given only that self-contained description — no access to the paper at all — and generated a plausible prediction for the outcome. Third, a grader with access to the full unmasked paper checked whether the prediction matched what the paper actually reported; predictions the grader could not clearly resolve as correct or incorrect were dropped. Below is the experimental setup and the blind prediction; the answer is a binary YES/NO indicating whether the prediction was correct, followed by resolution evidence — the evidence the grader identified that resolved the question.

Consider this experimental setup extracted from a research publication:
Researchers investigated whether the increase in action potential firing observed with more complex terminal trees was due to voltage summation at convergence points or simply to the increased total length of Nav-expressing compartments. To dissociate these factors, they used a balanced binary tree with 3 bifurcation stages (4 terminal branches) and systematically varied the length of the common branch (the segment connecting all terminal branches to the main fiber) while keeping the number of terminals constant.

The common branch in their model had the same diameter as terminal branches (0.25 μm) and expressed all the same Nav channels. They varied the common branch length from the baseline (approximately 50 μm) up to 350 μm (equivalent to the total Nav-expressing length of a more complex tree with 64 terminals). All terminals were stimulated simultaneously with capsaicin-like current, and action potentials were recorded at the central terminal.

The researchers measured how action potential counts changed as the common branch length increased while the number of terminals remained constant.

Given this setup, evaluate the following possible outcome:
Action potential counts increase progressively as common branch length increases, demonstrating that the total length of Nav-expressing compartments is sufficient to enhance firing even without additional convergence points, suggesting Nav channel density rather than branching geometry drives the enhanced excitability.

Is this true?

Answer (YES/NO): NO